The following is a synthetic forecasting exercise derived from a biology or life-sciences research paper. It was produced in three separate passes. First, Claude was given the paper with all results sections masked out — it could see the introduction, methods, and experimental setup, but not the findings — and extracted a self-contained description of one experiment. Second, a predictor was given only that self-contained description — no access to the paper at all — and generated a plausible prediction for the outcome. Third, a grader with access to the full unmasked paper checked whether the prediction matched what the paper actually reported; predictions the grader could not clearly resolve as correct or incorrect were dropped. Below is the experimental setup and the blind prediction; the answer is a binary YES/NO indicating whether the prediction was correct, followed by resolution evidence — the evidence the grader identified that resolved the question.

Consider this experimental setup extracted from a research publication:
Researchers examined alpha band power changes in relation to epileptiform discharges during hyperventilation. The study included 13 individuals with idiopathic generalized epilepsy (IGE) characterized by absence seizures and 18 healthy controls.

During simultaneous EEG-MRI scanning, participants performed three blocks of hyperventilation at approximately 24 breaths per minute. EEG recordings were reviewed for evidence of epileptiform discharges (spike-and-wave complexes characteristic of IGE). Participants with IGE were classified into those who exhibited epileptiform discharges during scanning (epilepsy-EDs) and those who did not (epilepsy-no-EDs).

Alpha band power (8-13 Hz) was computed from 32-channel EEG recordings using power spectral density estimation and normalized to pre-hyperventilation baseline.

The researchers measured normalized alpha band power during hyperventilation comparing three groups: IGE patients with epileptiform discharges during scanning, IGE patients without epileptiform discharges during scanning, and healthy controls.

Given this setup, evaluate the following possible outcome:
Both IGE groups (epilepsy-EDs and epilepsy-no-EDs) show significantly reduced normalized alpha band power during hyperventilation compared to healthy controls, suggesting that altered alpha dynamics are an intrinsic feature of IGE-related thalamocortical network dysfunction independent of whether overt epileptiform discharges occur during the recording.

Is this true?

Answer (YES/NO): NO